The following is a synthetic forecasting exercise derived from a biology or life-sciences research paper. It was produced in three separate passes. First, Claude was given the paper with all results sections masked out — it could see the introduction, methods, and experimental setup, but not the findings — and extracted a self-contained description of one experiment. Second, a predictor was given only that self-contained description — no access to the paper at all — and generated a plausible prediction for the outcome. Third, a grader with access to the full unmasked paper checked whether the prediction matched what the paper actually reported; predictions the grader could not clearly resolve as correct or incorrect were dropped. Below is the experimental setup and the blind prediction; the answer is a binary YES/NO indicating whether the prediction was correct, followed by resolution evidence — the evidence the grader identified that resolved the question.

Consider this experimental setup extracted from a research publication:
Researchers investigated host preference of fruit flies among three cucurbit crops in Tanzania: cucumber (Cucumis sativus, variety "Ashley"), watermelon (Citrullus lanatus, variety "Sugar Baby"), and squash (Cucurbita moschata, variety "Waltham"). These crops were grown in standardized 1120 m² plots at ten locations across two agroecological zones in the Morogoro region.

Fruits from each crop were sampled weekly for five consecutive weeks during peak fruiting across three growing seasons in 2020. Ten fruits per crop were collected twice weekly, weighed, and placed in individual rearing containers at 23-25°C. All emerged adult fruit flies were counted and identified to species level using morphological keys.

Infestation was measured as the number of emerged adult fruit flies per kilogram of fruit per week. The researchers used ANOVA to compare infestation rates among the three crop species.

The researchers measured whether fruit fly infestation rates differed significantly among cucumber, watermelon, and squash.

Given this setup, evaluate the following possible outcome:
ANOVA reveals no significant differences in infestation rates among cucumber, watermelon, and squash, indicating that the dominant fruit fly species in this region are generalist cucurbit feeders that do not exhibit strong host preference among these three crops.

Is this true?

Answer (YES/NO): NO